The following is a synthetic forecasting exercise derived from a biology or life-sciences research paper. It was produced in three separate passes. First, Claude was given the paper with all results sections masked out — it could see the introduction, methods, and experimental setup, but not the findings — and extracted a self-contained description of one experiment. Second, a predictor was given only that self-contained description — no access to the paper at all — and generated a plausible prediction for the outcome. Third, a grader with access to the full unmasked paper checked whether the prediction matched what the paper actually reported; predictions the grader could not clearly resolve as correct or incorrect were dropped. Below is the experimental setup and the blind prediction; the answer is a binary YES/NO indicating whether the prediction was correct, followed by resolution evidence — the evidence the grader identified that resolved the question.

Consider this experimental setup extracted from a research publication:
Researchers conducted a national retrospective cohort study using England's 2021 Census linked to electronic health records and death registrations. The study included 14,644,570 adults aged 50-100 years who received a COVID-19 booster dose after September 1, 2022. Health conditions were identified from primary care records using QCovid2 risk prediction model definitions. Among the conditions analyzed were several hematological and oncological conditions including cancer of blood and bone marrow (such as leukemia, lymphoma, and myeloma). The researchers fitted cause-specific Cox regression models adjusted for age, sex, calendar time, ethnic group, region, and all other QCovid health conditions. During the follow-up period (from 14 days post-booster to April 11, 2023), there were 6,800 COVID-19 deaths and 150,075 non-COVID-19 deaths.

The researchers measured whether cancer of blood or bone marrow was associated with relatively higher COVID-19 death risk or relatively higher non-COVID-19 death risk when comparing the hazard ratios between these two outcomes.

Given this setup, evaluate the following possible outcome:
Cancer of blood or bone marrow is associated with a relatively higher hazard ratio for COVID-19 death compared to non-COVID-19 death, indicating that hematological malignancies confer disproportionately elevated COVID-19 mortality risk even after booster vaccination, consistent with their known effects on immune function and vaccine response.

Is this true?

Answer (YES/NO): YES